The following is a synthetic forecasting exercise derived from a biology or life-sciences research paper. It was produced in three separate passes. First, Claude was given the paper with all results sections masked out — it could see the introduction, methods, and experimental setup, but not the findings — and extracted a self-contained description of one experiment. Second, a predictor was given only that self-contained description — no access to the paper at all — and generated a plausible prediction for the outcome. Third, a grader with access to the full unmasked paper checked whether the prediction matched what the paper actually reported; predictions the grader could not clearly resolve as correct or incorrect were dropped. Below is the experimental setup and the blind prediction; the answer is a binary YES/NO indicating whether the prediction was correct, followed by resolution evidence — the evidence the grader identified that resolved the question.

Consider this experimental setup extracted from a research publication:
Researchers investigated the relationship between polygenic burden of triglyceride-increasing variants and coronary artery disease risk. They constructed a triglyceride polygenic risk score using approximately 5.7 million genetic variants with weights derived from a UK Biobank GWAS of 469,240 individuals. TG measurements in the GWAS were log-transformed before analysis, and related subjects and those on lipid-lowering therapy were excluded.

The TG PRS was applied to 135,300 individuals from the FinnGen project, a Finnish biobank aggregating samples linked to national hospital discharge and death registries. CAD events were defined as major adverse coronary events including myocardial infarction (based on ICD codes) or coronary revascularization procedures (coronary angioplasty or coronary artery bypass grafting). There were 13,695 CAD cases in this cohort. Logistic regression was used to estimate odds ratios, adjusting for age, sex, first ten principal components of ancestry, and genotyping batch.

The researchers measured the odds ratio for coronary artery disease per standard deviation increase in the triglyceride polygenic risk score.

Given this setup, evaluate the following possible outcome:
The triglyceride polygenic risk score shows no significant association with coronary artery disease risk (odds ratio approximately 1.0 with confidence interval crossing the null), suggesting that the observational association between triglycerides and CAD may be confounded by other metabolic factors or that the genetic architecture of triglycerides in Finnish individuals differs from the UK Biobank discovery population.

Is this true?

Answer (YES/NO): NO